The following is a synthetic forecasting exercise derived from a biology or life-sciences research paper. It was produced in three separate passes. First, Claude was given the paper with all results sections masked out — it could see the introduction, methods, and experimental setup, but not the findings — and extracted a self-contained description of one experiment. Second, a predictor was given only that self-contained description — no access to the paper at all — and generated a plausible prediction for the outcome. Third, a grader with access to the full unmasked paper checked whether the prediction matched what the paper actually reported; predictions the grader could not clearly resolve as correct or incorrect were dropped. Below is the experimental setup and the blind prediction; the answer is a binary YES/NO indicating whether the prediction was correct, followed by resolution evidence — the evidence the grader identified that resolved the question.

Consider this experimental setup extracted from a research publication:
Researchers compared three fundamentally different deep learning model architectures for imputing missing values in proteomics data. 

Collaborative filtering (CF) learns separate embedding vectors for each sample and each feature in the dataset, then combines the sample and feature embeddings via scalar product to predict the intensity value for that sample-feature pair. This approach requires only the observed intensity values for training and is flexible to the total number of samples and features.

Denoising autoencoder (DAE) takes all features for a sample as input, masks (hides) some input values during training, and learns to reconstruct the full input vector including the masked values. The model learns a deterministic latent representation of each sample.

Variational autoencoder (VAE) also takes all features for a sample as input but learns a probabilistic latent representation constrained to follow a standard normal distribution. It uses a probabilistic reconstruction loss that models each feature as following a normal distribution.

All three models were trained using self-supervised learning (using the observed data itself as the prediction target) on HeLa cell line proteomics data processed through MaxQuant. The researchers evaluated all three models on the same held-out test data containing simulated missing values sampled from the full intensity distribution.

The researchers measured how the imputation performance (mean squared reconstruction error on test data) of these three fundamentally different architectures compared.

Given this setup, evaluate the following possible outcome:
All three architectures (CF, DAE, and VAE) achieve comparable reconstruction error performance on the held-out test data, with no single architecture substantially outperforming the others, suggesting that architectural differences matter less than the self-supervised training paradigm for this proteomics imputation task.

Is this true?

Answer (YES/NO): YES